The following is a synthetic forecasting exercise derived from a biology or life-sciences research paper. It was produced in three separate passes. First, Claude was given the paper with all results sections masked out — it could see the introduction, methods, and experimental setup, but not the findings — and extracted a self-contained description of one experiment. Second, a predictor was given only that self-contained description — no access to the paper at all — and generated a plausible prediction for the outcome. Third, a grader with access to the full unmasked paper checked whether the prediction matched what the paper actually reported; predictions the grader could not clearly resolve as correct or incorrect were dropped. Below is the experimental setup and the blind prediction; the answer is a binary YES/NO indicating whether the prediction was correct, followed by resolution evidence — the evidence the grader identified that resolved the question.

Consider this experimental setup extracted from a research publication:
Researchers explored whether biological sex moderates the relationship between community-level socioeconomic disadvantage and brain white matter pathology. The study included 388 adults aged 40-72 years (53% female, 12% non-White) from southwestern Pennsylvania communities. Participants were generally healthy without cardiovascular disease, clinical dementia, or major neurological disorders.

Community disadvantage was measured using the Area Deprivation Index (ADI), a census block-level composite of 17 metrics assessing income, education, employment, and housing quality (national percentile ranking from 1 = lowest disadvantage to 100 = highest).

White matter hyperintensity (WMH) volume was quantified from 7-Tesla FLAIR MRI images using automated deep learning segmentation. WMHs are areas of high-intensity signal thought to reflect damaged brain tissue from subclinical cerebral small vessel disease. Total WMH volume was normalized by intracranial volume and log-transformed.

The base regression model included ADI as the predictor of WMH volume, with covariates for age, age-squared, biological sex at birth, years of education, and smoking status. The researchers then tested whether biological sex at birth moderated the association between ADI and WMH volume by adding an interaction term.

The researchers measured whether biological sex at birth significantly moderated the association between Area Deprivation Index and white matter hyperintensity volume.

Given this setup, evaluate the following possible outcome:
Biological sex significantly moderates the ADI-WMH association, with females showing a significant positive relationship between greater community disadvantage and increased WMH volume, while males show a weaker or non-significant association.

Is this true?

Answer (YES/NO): NO